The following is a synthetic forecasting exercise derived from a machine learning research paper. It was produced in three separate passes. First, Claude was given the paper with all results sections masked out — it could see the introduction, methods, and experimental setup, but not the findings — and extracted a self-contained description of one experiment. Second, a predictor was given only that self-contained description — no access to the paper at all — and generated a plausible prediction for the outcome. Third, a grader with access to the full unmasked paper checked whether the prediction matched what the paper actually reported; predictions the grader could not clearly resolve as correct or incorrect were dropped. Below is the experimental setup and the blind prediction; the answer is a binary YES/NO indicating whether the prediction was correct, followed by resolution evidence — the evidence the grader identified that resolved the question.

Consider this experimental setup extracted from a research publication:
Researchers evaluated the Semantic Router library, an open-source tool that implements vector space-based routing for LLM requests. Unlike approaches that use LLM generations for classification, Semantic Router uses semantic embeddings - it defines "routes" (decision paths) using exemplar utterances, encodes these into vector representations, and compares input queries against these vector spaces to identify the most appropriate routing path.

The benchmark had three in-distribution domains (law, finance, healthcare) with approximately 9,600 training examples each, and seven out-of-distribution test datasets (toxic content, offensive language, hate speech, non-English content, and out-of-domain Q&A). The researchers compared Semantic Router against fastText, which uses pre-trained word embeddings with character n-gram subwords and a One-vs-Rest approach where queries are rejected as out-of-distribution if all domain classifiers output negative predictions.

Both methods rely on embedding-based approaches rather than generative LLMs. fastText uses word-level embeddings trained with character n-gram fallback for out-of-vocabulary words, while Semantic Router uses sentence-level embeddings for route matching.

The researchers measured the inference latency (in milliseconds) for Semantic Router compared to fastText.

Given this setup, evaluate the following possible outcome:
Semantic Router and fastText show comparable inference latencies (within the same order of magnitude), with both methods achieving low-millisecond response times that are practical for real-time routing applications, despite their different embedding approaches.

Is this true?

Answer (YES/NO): NO